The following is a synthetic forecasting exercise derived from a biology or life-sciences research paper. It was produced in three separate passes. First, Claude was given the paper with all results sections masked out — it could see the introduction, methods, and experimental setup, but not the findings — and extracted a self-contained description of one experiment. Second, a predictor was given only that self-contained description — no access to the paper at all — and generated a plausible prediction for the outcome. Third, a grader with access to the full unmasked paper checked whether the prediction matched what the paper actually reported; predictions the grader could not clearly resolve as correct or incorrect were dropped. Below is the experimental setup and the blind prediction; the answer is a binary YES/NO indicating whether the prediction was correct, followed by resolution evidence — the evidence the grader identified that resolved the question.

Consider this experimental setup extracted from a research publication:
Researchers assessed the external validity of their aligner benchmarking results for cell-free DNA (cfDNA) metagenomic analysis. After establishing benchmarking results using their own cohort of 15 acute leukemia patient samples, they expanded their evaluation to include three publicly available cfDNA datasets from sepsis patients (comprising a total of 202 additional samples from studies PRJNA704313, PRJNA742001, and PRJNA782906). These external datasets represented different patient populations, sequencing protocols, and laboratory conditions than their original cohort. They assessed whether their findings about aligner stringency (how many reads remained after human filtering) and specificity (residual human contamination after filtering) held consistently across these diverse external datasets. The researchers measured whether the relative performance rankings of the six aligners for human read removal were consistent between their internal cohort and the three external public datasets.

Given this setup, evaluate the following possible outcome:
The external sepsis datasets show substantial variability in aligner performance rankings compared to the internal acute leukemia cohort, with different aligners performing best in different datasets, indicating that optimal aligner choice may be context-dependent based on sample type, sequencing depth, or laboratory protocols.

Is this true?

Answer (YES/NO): NO